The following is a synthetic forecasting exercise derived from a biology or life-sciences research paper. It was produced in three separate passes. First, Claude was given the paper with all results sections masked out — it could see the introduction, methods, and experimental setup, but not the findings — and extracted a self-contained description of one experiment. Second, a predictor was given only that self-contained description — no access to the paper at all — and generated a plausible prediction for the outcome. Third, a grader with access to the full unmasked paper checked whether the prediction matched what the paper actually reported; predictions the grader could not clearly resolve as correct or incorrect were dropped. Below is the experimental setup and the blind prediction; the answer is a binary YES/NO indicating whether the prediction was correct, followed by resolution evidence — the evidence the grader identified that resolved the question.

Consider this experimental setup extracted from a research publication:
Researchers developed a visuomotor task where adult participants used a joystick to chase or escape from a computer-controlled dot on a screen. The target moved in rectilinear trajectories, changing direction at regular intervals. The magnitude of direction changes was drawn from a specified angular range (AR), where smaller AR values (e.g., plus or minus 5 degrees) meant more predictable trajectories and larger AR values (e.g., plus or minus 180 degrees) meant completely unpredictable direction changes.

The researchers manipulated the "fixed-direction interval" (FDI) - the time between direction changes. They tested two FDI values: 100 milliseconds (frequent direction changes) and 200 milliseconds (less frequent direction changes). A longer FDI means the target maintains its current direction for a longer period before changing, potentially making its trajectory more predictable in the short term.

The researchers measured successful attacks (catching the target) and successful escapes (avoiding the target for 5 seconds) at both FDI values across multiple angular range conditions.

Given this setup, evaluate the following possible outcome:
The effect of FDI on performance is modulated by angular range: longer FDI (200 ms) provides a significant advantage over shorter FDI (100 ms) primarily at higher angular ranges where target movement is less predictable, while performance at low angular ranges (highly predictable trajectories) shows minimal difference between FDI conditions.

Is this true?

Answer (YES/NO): NO